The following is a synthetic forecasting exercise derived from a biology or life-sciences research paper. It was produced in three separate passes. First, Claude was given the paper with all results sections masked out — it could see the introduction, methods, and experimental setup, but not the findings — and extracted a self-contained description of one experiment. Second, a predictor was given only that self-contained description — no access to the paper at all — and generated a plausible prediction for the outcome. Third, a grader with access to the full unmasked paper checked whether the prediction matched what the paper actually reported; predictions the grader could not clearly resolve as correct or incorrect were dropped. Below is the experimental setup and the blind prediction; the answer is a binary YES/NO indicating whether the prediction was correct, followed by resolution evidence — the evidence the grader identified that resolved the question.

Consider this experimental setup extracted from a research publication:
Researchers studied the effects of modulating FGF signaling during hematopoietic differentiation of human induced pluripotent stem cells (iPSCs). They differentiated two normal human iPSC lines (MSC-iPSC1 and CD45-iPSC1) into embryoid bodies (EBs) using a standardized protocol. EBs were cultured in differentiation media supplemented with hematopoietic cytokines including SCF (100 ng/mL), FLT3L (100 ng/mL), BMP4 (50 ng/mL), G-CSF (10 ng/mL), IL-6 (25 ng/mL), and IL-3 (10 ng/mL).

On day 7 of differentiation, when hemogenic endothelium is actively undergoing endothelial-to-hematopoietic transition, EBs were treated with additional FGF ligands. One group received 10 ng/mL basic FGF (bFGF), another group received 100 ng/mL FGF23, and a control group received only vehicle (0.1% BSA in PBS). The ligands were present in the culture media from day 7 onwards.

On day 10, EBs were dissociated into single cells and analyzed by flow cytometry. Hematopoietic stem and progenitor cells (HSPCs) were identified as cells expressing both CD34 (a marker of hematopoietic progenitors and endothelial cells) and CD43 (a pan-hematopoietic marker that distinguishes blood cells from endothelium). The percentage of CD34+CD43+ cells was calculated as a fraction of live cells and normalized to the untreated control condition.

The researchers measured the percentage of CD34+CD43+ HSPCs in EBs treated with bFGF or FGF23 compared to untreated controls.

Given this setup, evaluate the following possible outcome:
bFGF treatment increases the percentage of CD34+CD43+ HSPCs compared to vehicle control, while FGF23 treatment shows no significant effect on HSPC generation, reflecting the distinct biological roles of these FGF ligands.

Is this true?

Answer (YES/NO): NO